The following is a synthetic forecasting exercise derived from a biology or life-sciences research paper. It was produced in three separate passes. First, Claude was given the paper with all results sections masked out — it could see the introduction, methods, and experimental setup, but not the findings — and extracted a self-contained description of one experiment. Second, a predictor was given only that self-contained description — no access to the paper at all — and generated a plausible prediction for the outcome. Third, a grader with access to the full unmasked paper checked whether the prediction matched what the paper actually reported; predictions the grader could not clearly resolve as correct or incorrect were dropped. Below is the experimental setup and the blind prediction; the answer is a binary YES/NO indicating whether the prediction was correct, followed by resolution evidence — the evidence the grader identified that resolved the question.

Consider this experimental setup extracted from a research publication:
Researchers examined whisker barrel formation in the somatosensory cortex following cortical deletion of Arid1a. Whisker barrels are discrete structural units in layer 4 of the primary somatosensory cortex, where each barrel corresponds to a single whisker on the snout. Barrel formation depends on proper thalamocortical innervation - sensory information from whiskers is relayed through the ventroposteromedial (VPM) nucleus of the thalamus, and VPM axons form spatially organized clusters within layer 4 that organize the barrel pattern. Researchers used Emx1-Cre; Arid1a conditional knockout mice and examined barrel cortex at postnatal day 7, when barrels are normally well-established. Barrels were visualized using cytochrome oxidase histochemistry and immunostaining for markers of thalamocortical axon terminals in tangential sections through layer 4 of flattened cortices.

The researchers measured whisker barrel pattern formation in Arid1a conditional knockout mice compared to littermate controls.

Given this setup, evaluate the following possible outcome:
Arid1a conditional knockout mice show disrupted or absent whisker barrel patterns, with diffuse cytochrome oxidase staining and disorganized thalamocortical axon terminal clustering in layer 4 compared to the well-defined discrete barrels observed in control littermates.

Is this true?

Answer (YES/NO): YES